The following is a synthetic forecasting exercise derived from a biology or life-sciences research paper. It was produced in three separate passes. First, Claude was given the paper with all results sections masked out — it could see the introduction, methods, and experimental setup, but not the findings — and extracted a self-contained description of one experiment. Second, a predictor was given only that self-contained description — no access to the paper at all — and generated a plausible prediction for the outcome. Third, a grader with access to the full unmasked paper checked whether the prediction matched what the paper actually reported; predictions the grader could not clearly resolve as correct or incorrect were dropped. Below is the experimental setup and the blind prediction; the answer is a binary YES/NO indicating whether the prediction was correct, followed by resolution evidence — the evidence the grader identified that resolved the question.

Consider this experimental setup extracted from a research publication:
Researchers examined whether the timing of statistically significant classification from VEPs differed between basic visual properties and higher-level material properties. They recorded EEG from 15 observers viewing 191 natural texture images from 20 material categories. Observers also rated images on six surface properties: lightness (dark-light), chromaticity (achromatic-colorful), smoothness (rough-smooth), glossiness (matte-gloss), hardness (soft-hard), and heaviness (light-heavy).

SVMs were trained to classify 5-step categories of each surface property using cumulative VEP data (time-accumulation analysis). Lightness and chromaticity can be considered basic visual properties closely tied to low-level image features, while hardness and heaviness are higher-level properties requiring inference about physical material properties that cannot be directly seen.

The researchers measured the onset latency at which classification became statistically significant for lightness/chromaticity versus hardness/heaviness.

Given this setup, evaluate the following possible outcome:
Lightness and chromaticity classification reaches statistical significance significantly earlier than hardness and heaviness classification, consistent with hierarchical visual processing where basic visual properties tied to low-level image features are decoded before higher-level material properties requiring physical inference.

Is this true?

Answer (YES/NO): YES